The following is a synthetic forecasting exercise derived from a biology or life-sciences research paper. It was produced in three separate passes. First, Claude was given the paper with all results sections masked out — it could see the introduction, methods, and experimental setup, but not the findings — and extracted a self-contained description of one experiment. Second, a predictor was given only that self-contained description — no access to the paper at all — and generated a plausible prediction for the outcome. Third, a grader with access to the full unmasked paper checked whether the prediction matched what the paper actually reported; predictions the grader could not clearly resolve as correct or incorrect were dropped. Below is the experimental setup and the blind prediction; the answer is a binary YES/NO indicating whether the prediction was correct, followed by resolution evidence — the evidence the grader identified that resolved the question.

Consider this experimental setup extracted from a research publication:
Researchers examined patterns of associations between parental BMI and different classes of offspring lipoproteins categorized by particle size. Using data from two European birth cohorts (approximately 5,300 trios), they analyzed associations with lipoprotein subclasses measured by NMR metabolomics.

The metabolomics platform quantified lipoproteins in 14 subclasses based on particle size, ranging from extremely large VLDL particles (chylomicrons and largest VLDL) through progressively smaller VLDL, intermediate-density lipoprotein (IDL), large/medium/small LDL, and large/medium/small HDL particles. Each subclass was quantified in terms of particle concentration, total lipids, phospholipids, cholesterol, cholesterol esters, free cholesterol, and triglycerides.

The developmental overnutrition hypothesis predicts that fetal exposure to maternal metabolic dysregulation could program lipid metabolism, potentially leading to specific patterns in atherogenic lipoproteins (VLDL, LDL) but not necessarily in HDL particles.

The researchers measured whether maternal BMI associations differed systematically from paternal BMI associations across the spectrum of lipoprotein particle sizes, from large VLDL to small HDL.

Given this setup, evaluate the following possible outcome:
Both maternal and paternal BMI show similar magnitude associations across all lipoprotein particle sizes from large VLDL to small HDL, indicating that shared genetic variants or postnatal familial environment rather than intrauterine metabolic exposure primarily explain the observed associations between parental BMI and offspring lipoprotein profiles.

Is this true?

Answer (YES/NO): YES